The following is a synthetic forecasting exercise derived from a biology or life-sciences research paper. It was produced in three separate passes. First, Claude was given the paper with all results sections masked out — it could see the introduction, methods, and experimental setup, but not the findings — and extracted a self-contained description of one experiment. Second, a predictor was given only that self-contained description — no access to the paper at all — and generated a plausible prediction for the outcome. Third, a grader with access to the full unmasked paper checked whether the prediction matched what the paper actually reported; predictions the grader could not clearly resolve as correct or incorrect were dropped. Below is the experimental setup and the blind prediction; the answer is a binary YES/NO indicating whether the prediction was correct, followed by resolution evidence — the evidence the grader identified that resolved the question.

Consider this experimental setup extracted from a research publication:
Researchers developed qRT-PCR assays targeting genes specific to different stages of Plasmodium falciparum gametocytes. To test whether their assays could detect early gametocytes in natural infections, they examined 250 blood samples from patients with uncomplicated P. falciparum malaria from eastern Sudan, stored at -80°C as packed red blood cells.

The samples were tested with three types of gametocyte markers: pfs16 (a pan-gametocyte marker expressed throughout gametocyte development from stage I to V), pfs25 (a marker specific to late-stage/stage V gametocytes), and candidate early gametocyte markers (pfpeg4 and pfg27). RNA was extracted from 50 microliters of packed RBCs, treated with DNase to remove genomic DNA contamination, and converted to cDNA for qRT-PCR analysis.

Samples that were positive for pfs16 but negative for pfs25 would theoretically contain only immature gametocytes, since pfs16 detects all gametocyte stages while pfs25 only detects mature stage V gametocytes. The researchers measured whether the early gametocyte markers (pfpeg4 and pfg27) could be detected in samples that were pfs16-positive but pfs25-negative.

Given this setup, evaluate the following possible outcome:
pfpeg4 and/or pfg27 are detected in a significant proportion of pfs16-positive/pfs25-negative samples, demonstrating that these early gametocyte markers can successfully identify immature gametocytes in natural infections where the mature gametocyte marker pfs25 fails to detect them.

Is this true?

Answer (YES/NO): YES